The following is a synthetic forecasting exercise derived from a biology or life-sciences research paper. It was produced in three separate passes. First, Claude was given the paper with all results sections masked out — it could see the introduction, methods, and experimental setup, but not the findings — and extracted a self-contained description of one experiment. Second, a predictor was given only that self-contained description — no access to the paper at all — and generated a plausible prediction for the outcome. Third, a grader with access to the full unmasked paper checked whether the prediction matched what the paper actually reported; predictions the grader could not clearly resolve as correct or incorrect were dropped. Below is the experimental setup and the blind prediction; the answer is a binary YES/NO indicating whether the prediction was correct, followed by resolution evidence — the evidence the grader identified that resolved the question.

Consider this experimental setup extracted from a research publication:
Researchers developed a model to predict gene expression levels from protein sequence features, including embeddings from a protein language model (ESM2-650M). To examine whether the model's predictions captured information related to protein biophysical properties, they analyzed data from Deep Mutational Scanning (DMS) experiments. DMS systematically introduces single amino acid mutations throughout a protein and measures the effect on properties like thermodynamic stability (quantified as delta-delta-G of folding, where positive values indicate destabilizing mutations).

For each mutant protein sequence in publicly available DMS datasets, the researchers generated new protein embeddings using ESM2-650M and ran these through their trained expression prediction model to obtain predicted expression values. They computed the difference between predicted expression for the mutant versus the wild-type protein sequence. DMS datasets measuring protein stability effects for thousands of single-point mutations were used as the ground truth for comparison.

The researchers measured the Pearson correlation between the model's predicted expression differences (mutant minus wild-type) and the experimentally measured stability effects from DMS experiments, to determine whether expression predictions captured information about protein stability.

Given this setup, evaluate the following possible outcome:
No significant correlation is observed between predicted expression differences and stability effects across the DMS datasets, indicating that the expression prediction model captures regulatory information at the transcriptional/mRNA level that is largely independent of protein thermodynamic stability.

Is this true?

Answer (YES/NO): NO